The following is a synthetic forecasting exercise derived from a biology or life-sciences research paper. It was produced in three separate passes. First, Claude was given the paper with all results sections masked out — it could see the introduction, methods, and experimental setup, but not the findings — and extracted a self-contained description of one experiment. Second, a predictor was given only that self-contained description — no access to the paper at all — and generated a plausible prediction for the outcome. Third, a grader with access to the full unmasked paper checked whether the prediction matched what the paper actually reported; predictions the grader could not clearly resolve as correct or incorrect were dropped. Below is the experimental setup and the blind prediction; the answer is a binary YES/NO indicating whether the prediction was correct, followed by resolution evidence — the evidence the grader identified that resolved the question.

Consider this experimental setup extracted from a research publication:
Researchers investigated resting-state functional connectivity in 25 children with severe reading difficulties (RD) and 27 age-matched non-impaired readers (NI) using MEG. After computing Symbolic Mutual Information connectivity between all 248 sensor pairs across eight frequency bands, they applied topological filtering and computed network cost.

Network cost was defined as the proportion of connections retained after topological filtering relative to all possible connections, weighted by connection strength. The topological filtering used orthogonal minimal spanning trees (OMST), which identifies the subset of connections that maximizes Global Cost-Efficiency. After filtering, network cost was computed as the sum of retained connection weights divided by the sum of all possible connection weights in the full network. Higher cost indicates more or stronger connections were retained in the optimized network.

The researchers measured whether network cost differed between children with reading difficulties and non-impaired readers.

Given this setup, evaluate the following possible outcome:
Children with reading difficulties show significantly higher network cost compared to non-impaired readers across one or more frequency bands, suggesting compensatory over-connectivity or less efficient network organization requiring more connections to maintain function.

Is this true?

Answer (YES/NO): YES